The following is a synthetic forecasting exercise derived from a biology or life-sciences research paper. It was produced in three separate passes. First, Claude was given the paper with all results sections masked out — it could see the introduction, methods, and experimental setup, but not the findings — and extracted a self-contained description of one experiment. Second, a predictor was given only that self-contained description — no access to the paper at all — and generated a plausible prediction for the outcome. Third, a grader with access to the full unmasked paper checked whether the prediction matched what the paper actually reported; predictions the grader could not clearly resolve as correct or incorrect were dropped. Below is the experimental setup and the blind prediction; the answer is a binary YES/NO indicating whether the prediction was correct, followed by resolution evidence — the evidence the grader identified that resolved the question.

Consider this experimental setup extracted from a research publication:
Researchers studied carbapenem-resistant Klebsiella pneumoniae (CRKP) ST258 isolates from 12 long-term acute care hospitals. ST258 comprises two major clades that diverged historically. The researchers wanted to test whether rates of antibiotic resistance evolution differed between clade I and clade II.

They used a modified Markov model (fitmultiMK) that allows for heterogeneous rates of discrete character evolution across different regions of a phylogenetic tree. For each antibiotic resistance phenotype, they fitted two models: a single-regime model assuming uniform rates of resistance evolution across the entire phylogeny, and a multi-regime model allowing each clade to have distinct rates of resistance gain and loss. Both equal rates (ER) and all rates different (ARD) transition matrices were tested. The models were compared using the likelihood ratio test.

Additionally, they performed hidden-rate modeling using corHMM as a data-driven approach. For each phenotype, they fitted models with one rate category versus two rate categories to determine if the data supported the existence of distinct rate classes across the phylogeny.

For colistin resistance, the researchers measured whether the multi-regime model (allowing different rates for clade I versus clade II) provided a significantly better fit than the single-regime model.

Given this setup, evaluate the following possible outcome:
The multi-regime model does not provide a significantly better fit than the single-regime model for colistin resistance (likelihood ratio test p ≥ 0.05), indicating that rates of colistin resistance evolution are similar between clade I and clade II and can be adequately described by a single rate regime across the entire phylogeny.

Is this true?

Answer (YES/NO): NO